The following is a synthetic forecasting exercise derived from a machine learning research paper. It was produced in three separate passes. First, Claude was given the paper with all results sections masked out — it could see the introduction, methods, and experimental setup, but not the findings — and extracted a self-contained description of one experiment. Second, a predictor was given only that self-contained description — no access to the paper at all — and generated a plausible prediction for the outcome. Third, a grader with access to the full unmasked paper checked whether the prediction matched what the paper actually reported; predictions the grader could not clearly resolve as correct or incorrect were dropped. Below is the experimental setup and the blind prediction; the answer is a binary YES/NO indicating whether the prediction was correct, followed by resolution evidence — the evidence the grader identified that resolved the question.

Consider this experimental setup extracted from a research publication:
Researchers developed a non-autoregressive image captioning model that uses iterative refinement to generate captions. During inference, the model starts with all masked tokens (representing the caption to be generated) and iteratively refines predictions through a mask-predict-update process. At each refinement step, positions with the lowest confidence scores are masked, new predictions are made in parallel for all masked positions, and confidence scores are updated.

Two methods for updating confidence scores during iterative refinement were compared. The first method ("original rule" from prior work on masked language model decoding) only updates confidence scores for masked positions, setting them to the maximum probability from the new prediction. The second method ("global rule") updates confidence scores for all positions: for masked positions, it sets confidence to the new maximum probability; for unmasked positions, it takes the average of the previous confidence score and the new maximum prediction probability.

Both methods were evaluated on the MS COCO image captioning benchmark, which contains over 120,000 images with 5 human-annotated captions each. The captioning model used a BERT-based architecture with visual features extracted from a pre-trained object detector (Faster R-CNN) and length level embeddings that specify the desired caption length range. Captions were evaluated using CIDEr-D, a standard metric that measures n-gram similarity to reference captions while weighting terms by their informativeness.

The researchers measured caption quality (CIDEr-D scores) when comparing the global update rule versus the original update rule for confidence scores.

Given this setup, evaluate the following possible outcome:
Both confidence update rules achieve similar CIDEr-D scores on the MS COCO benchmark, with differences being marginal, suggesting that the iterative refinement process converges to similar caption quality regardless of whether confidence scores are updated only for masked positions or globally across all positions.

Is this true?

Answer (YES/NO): NO